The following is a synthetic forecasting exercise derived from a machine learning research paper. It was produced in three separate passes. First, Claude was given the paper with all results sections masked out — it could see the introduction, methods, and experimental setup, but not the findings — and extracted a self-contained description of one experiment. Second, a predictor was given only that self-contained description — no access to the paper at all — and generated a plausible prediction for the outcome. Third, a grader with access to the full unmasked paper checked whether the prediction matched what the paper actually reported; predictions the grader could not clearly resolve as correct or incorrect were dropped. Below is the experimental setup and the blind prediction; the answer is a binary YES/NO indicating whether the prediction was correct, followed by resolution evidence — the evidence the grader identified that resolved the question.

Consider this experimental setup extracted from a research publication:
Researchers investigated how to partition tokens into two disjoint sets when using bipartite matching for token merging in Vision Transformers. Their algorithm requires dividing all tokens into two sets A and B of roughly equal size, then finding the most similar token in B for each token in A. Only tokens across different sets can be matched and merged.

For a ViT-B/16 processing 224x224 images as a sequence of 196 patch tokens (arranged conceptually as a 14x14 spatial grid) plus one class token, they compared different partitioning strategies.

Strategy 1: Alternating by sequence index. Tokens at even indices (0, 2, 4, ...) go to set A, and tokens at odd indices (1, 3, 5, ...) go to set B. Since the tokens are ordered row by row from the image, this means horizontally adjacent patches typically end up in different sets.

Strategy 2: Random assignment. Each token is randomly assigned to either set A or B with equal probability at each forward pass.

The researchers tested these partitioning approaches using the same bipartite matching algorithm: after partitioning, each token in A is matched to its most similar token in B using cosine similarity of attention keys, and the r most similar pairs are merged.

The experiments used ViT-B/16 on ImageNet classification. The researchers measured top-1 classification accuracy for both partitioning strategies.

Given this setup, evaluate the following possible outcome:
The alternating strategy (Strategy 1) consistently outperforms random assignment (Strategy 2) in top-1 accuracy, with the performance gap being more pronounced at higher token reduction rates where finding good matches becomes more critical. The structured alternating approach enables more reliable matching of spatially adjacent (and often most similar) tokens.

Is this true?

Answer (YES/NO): NO